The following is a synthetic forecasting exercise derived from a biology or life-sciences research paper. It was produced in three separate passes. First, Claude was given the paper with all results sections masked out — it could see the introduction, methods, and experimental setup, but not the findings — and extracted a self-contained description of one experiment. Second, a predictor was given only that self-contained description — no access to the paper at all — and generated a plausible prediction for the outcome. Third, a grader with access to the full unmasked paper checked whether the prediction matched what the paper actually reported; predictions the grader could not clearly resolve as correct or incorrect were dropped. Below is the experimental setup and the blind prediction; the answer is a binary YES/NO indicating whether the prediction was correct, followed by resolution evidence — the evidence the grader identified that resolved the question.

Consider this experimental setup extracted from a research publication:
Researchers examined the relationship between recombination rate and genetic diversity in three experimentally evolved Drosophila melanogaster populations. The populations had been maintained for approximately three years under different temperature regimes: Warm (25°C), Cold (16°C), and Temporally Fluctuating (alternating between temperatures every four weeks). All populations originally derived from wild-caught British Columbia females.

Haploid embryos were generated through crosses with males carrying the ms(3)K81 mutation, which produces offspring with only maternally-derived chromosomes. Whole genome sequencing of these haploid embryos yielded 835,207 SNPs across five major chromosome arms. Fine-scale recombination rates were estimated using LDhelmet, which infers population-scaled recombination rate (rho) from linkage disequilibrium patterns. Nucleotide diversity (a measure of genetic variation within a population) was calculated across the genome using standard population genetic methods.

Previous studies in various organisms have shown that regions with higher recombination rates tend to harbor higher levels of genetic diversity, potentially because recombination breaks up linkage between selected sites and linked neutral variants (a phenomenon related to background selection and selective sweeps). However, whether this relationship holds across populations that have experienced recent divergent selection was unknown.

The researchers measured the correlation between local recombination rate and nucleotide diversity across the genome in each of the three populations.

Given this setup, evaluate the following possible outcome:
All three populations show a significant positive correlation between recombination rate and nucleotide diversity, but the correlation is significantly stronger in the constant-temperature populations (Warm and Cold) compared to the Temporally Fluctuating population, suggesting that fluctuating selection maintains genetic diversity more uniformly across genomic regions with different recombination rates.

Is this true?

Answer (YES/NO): NO